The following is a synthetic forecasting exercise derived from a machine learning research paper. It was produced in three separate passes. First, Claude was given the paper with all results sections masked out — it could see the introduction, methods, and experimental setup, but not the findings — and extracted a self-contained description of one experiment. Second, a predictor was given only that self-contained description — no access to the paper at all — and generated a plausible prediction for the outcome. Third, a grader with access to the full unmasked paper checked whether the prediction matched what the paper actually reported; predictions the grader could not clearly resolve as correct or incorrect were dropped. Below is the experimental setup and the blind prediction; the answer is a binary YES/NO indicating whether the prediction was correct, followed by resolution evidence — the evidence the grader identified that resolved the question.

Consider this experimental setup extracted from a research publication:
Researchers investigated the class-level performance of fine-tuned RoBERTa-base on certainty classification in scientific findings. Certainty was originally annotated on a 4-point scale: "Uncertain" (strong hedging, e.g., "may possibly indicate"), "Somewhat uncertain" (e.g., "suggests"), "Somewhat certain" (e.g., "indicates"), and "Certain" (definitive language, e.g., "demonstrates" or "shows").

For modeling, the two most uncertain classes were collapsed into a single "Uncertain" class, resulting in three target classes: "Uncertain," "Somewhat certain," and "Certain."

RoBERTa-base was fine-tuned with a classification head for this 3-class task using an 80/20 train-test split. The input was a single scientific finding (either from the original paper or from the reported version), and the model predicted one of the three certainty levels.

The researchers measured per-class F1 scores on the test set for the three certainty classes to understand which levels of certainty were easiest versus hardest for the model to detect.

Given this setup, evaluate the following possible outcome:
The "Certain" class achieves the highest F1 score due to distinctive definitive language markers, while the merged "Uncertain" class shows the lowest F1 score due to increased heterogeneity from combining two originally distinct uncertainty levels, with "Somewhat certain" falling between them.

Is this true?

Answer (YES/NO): NO